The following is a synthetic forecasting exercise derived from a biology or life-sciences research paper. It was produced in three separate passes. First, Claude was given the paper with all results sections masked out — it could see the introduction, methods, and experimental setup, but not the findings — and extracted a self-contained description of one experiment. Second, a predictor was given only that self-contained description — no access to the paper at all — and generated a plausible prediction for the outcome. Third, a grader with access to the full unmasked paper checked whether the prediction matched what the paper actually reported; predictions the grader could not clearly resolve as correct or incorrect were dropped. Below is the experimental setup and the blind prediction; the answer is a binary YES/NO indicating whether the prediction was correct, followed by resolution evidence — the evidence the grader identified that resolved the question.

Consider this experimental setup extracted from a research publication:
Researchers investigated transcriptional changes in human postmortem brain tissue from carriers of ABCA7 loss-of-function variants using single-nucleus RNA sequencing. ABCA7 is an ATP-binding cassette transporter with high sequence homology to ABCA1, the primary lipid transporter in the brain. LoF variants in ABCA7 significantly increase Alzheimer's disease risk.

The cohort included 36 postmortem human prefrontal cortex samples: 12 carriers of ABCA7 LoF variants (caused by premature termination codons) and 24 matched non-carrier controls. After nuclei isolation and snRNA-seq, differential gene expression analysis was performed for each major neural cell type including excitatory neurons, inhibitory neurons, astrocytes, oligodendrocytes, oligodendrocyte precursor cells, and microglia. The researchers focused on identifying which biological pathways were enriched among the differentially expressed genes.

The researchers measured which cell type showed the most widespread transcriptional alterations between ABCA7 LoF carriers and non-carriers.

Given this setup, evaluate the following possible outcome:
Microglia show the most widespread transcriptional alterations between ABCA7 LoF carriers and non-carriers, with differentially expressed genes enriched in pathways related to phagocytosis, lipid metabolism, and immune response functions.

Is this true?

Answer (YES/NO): NO